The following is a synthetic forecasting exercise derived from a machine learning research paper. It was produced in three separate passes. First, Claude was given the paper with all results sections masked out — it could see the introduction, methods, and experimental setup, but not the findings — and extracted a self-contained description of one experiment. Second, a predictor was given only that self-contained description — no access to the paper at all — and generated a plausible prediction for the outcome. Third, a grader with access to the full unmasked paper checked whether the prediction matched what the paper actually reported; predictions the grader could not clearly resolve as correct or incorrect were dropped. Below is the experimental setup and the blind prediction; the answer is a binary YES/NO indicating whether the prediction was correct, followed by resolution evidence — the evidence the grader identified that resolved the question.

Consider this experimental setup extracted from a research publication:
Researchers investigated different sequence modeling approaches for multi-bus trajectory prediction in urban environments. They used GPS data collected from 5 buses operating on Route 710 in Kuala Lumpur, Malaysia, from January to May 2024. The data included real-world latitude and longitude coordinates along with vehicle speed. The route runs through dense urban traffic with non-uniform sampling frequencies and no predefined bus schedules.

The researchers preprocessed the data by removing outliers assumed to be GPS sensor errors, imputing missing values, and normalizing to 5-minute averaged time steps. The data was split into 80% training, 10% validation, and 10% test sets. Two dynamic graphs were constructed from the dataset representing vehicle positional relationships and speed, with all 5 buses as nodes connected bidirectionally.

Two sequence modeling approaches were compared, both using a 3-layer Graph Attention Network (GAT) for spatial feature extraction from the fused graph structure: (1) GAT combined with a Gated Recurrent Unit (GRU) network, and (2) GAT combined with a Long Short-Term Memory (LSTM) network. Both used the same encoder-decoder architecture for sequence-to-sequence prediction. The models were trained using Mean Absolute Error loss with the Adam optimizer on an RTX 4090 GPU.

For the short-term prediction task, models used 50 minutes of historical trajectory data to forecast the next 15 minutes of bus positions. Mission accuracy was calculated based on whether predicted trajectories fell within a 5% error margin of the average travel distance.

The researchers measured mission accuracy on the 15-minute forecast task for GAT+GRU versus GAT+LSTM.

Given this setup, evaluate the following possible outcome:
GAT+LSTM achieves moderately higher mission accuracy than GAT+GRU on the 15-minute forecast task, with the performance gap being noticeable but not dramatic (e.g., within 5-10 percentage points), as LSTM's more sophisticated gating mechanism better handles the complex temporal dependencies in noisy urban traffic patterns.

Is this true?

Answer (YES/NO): NO